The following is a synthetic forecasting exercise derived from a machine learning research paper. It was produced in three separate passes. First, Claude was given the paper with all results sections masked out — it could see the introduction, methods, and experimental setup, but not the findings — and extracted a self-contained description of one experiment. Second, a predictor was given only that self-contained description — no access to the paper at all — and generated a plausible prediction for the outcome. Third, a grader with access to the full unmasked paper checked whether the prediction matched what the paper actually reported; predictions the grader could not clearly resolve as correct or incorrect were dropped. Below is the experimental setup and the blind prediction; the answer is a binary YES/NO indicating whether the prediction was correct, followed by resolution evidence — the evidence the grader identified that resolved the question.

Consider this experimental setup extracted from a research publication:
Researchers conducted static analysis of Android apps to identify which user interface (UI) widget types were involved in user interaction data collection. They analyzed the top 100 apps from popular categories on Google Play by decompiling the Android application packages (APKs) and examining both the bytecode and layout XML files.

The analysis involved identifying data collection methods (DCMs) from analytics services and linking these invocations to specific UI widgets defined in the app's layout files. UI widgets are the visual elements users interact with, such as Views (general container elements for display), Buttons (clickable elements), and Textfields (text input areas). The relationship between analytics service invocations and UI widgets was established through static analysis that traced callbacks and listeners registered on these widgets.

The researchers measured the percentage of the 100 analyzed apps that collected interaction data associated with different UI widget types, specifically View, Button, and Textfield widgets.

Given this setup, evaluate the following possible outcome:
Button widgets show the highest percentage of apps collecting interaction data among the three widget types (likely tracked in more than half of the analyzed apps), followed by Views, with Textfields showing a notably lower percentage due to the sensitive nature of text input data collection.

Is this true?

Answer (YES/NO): NO